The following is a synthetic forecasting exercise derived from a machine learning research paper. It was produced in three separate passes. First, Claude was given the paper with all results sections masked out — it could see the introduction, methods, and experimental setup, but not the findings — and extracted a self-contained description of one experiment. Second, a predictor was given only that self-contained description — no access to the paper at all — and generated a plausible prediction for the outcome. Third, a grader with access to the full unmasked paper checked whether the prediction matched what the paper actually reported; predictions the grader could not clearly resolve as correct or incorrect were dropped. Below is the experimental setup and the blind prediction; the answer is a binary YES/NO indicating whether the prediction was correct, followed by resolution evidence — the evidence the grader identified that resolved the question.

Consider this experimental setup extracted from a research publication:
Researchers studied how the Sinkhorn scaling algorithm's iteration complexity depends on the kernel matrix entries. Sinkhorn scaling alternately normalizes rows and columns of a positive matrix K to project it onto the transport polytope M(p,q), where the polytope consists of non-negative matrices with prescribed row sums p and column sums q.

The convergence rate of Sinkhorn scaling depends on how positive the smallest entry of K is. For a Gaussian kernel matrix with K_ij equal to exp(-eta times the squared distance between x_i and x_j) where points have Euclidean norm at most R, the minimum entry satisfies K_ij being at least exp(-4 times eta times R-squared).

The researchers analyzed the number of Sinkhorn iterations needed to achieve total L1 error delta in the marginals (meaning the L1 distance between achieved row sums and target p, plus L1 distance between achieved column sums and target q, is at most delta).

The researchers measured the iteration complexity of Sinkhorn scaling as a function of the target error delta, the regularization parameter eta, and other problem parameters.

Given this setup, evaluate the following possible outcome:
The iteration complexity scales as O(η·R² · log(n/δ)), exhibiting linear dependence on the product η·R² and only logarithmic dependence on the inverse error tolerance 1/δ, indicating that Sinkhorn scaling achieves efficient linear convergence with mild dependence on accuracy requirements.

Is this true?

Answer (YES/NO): NO